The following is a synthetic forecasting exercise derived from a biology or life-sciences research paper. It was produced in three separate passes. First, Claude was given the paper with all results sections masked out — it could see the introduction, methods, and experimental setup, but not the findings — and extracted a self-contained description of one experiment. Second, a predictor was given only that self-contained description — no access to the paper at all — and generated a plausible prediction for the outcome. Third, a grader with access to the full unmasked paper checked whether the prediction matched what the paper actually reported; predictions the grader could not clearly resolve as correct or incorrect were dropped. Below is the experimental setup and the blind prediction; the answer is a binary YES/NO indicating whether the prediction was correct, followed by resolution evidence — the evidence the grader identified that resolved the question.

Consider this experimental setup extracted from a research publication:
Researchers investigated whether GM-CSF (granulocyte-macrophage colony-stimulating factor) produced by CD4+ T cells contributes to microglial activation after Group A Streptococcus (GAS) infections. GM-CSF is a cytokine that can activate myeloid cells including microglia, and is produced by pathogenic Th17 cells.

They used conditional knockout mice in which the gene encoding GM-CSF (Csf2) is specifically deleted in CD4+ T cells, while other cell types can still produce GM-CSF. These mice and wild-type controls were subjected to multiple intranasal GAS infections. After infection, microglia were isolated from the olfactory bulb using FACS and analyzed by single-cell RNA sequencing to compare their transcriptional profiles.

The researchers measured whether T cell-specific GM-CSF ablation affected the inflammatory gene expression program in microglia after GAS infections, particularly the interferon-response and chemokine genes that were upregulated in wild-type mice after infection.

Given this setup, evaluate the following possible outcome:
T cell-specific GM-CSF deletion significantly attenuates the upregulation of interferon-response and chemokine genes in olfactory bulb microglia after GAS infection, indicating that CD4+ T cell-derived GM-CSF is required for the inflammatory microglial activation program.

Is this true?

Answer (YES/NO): NO